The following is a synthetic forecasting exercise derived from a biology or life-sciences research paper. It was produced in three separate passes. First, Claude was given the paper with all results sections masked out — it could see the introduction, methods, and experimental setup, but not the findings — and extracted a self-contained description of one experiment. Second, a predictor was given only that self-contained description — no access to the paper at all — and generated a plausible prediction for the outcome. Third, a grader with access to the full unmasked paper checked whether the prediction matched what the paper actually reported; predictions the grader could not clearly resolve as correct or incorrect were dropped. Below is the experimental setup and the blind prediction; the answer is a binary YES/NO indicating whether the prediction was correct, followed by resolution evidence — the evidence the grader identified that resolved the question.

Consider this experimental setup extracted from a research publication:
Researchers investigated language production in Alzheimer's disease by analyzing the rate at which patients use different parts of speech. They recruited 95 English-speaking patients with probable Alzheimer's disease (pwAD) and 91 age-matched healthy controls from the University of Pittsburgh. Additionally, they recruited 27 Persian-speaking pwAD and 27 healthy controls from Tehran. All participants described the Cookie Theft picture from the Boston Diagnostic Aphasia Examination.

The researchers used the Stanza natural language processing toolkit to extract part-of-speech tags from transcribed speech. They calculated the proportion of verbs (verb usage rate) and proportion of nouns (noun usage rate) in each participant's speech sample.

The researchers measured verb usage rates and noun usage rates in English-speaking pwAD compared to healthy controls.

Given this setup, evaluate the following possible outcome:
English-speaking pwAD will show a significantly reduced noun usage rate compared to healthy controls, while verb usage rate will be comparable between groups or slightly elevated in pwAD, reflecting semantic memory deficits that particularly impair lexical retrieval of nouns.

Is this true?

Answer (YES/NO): NO